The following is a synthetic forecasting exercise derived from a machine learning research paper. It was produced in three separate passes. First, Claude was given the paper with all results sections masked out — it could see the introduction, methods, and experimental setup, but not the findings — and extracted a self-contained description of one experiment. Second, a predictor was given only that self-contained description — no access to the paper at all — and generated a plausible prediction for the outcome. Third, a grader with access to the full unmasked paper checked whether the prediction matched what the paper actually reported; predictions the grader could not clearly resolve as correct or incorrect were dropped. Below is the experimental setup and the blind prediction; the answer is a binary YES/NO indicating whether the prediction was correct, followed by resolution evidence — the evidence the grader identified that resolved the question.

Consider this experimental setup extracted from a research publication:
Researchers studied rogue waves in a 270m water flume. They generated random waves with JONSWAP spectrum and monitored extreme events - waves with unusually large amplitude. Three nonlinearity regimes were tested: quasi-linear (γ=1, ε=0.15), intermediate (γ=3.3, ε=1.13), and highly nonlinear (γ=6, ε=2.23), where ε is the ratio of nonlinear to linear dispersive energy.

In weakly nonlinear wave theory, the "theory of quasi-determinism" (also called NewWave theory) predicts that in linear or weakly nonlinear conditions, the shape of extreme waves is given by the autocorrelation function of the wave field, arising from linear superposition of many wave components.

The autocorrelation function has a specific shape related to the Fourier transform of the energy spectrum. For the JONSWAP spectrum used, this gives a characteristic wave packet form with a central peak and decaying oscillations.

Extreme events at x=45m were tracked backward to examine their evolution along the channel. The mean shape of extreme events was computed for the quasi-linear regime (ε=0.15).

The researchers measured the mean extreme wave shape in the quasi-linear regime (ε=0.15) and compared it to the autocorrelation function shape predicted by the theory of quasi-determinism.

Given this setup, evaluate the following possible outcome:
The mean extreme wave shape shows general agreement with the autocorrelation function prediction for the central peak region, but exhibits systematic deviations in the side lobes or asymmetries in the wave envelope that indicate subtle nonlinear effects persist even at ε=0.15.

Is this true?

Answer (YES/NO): NO